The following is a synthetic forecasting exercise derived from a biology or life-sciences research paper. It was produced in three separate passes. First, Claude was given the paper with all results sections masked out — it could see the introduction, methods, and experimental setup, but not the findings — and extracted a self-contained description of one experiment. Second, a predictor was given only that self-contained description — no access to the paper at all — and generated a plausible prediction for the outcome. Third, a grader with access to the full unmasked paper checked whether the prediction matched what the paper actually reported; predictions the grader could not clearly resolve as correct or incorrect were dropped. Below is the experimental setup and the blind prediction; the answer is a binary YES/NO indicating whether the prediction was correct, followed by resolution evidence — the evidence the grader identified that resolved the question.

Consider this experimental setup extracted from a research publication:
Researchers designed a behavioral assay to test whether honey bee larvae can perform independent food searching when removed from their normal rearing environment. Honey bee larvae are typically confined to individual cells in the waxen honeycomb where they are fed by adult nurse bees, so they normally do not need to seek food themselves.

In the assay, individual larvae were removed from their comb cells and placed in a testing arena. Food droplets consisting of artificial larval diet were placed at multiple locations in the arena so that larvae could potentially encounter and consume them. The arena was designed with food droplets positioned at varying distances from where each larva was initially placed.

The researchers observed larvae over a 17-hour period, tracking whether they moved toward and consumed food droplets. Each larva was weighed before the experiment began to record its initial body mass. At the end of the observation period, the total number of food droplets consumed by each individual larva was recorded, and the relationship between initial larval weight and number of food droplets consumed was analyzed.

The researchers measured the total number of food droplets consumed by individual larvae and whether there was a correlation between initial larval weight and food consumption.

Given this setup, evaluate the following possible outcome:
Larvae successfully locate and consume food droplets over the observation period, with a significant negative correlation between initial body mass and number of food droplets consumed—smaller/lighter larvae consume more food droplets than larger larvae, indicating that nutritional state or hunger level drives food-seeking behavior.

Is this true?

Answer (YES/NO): NO